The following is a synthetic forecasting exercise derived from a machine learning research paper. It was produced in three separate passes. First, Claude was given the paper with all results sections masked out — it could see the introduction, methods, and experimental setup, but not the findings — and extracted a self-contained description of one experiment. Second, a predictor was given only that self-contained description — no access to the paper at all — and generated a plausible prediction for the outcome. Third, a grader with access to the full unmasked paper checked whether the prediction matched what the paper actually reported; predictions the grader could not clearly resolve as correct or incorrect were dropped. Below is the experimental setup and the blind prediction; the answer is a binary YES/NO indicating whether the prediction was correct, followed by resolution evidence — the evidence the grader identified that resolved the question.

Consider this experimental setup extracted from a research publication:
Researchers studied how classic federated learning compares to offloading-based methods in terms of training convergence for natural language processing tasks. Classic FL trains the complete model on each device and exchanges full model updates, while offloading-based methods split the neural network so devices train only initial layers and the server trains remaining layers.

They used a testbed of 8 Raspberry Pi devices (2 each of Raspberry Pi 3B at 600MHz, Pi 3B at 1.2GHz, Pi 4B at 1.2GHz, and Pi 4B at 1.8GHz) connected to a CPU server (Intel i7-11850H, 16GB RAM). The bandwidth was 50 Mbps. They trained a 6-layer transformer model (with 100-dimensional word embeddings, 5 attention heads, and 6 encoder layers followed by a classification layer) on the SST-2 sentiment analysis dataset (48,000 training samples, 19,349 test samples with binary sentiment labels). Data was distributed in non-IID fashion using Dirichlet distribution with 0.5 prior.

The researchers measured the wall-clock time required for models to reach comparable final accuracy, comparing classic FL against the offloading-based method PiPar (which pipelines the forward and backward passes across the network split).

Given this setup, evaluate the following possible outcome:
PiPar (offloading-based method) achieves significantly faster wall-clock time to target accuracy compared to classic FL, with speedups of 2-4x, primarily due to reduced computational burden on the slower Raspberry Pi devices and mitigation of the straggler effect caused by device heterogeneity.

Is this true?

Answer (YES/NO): NO